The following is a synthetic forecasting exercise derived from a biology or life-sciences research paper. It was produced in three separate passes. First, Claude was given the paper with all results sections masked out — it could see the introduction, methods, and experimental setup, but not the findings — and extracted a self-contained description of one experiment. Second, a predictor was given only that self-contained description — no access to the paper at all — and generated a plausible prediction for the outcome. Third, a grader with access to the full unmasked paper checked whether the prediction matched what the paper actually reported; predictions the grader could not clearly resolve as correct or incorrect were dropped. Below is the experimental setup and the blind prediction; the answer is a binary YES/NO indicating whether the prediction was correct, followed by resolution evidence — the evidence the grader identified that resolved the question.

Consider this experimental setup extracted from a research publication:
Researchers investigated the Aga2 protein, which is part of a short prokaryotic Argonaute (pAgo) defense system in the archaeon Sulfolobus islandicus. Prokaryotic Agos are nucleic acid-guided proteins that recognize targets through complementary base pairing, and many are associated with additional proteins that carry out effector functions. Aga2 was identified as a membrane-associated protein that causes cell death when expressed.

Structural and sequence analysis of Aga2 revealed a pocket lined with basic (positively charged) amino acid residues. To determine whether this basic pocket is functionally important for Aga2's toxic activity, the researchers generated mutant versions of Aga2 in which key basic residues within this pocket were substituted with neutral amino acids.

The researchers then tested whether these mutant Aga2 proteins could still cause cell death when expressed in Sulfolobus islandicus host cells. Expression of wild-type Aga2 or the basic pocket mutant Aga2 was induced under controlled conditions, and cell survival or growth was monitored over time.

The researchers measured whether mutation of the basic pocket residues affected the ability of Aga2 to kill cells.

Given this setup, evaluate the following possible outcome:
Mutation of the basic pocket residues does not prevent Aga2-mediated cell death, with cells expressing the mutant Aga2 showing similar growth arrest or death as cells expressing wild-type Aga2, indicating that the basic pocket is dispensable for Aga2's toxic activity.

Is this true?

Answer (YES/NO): NO